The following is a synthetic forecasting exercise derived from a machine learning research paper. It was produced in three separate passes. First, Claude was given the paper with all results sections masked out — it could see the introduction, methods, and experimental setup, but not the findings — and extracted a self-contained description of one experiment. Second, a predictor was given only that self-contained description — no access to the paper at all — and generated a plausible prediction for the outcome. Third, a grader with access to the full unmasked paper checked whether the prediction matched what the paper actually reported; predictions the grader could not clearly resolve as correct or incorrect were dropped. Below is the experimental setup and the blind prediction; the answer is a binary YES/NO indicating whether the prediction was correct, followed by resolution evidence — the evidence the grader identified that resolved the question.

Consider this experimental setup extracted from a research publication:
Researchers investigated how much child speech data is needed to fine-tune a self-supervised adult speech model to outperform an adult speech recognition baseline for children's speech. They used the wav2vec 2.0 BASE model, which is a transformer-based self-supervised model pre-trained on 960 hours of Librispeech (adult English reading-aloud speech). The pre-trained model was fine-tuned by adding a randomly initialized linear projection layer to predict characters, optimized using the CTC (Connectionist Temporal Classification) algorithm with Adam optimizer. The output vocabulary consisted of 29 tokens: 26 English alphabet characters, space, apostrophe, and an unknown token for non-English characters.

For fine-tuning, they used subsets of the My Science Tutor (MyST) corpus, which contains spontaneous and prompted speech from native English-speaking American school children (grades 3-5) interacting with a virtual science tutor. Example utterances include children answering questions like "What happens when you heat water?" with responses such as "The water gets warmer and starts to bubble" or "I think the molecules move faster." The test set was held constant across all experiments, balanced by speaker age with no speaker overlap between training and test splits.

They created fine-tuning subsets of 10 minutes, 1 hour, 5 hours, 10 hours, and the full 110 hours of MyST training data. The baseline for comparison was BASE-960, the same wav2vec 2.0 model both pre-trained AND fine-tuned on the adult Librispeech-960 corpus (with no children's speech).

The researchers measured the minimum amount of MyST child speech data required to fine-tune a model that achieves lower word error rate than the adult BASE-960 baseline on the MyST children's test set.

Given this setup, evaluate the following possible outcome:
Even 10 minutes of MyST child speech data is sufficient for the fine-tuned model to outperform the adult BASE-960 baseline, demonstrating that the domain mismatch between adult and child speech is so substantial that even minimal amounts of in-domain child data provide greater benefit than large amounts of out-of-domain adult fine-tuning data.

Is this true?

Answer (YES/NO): NO